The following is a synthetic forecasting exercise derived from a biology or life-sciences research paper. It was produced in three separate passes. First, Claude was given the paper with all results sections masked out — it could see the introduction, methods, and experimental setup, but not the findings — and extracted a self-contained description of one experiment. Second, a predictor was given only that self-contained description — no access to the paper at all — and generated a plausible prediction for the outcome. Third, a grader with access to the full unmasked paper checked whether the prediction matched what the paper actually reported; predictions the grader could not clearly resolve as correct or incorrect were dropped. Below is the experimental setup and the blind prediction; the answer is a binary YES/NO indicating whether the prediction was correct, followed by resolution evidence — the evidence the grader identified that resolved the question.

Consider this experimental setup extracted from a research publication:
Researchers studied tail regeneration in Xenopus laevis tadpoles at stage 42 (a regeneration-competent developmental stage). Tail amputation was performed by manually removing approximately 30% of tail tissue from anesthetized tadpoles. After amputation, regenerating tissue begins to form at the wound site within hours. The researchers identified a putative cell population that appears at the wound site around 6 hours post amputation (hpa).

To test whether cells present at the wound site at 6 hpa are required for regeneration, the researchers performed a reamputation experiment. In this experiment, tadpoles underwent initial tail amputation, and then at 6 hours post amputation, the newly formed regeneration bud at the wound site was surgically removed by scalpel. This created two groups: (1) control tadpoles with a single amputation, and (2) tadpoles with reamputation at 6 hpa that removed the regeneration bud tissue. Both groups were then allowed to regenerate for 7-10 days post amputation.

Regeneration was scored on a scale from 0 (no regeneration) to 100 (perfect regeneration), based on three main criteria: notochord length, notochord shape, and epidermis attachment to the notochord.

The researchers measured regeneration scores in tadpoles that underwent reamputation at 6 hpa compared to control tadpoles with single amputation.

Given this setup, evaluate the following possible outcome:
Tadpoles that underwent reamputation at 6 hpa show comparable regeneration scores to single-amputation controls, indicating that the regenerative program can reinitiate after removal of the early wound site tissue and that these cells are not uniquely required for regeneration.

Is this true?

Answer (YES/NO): NO